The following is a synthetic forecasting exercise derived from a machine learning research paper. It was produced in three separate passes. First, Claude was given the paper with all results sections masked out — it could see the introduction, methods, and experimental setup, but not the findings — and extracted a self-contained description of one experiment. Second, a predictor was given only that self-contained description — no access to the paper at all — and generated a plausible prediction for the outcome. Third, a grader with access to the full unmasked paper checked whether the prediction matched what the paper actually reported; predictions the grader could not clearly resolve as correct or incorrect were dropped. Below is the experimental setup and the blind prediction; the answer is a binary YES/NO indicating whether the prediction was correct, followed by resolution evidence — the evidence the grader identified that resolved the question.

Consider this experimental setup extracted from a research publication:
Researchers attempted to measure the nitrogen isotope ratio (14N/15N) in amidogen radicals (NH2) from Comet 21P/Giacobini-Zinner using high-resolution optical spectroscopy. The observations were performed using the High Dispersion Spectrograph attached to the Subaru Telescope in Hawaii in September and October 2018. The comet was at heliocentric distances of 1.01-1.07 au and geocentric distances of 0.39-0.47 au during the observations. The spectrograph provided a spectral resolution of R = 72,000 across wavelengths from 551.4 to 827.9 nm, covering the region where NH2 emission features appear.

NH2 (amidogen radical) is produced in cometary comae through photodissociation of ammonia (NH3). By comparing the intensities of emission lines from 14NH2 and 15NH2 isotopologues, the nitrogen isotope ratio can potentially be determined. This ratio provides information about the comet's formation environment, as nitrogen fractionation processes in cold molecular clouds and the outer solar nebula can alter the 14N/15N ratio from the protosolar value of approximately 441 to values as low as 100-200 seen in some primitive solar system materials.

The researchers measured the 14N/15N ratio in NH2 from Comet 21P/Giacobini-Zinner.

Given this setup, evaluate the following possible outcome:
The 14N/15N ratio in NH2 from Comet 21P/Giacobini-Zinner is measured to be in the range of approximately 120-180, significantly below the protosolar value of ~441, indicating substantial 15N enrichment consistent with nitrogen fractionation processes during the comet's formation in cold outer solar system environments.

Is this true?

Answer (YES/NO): NO